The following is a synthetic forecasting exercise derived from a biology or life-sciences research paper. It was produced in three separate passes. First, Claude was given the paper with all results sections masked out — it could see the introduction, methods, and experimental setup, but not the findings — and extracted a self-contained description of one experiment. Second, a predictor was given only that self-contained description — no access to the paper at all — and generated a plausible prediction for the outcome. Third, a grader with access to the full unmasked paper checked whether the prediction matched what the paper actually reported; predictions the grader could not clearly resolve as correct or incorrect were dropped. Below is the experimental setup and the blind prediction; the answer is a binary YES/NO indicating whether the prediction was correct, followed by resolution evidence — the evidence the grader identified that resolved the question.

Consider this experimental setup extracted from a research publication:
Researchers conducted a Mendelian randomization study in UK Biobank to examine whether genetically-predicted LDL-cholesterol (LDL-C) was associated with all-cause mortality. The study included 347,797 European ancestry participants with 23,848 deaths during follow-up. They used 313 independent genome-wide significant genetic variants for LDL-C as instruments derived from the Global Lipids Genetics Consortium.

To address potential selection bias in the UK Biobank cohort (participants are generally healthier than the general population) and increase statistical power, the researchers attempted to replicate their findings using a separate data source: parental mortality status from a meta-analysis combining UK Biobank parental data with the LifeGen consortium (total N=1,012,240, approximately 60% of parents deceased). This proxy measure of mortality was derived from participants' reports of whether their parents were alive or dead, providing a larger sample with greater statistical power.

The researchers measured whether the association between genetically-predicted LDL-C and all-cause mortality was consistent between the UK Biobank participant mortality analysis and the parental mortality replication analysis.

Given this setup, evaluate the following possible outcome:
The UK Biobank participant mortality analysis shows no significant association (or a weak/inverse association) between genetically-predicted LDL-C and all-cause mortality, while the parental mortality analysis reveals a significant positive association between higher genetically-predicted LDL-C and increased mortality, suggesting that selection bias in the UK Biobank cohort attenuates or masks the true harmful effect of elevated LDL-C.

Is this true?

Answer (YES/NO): NO